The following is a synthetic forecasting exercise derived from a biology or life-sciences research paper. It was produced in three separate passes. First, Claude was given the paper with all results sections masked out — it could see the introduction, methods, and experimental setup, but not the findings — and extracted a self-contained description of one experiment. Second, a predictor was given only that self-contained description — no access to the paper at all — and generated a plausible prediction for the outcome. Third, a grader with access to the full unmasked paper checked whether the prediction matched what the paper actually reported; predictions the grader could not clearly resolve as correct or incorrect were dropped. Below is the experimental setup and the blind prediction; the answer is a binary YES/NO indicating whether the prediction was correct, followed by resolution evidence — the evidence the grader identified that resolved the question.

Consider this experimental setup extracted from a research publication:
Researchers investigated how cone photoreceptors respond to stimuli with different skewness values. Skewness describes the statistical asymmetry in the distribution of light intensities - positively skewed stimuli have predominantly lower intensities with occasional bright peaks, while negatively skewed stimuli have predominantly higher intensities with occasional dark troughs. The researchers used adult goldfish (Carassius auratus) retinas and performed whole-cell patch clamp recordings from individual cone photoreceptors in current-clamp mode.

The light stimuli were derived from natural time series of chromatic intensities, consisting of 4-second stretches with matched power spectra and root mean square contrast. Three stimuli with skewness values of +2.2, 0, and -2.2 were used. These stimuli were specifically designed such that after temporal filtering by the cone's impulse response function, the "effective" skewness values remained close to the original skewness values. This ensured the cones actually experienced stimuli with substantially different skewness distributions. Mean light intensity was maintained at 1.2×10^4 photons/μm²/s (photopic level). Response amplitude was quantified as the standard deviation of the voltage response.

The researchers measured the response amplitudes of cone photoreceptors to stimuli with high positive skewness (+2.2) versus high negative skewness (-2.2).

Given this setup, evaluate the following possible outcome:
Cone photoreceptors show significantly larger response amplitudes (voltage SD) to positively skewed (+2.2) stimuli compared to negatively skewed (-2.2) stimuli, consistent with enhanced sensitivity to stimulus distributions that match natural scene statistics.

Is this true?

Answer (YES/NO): NO